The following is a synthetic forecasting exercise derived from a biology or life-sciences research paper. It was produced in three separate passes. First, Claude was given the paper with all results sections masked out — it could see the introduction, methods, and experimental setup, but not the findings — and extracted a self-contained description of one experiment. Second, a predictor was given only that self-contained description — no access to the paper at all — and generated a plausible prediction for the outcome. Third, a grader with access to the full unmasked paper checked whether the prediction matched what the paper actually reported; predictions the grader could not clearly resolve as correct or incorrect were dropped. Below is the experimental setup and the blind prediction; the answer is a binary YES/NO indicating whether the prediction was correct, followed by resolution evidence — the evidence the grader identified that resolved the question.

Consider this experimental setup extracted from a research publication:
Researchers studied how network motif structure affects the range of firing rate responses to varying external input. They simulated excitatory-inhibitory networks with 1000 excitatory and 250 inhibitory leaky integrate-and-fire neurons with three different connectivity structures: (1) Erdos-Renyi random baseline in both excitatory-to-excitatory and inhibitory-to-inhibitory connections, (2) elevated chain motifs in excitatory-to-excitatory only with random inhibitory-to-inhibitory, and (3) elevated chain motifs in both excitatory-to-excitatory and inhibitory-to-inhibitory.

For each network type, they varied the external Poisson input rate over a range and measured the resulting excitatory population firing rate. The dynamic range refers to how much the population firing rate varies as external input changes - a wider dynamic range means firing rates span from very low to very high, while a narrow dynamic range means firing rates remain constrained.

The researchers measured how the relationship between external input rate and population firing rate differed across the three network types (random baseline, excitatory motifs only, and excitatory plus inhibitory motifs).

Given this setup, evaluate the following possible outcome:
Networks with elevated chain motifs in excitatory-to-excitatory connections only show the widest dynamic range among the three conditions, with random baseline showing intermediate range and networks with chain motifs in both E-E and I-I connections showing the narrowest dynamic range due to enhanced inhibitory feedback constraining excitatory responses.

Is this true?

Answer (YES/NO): NO